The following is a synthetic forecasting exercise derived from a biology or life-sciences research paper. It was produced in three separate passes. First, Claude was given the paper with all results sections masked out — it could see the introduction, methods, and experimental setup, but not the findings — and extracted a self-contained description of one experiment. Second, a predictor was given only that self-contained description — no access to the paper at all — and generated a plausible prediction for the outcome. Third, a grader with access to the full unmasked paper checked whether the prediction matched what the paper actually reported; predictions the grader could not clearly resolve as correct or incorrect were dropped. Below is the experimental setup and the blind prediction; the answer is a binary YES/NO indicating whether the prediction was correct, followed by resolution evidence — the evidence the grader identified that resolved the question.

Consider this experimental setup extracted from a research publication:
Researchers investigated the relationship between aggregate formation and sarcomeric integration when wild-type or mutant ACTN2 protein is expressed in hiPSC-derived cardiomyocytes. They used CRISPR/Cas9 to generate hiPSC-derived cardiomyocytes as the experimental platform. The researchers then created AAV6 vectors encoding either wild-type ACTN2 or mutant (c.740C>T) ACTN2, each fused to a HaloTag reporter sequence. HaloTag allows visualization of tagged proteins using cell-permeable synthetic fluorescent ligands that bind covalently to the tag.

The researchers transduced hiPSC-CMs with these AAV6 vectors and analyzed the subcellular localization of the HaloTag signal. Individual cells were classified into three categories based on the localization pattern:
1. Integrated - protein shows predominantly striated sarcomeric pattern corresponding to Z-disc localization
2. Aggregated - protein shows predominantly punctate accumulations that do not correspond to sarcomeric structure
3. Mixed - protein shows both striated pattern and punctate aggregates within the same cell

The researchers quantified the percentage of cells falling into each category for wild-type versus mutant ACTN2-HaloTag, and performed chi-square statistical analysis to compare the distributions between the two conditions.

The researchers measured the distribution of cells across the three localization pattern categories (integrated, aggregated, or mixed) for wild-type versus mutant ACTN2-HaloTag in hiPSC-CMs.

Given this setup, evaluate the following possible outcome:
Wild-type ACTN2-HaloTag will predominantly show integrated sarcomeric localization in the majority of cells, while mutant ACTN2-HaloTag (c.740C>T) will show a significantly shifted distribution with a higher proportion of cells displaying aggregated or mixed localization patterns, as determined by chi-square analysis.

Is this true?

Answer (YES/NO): YES